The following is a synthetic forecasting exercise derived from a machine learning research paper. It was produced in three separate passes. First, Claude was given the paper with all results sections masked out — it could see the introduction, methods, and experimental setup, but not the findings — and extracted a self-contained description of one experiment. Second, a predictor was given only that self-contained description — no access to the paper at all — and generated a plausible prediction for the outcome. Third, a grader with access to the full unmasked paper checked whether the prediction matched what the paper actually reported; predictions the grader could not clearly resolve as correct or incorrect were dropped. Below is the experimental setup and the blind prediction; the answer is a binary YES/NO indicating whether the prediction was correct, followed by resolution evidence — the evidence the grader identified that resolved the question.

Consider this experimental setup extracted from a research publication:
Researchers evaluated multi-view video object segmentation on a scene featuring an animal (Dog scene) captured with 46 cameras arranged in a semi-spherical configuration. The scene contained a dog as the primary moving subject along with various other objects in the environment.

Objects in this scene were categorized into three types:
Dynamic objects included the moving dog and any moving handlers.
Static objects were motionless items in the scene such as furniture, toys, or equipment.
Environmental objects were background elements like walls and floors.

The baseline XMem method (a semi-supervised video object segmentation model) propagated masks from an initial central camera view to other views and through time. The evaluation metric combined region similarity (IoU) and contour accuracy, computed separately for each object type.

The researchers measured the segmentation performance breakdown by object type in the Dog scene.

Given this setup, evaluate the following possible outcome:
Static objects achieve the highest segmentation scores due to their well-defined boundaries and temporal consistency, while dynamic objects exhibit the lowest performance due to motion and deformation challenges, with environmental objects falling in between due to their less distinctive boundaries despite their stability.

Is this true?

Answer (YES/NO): NO